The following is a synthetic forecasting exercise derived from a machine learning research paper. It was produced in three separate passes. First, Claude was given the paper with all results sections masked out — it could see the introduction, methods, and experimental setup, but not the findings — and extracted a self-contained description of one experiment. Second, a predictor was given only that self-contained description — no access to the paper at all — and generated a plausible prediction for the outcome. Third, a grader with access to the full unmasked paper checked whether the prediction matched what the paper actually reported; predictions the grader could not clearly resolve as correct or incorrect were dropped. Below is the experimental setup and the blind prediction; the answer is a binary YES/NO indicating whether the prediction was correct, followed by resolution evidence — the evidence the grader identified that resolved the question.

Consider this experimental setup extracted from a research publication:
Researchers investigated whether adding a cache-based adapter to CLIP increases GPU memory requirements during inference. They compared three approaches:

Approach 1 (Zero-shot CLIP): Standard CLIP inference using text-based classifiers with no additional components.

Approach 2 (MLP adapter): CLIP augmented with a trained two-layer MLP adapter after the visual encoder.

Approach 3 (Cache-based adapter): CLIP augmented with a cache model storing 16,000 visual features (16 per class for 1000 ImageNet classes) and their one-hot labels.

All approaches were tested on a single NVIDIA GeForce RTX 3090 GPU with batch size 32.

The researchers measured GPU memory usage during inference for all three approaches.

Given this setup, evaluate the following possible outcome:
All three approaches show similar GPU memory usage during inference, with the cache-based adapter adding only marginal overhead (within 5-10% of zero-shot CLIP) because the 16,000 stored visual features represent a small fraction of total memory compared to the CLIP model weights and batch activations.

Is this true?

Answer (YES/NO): YES